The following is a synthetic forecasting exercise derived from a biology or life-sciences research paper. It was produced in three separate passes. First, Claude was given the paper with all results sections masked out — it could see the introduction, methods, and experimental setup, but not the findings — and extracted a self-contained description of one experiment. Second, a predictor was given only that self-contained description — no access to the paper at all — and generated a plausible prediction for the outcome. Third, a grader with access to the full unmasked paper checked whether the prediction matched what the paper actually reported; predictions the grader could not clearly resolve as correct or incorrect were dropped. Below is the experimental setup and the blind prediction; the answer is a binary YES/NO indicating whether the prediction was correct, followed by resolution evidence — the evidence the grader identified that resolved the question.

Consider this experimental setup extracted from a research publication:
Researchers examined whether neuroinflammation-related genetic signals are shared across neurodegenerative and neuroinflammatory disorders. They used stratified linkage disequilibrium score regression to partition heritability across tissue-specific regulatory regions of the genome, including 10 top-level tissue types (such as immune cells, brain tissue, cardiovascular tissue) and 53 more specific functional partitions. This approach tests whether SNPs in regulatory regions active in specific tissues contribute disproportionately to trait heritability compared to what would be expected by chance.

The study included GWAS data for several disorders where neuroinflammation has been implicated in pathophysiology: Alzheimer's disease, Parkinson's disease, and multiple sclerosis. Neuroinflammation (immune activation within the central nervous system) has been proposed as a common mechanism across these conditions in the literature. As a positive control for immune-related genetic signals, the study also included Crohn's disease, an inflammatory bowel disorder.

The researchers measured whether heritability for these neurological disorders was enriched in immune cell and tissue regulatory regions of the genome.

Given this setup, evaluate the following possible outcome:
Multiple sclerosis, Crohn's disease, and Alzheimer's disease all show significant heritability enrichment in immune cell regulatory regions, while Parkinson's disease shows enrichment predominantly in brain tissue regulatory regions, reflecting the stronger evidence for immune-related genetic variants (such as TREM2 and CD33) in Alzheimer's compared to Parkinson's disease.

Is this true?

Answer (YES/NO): NO